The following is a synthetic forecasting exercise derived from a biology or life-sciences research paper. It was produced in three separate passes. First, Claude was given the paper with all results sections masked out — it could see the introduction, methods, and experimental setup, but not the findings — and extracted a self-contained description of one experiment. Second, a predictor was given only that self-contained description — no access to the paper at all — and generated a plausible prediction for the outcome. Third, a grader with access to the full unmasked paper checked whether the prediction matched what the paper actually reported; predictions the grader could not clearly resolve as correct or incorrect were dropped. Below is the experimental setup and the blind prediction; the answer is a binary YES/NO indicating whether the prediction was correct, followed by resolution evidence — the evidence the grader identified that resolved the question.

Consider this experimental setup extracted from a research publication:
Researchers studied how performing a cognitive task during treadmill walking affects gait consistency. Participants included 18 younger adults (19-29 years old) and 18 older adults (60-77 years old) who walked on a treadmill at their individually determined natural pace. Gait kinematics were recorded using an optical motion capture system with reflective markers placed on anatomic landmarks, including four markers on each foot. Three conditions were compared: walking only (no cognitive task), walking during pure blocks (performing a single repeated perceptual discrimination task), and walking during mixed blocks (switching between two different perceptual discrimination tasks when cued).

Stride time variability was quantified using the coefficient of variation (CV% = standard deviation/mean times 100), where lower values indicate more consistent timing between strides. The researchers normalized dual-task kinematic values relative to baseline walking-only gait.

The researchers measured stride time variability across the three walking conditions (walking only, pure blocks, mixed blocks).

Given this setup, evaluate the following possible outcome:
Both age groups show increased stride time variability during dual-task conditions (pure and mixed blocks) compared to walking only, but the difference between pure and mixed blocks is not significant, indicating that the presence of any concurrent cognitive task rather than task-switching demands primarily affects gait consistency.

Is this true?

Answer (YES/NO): NO